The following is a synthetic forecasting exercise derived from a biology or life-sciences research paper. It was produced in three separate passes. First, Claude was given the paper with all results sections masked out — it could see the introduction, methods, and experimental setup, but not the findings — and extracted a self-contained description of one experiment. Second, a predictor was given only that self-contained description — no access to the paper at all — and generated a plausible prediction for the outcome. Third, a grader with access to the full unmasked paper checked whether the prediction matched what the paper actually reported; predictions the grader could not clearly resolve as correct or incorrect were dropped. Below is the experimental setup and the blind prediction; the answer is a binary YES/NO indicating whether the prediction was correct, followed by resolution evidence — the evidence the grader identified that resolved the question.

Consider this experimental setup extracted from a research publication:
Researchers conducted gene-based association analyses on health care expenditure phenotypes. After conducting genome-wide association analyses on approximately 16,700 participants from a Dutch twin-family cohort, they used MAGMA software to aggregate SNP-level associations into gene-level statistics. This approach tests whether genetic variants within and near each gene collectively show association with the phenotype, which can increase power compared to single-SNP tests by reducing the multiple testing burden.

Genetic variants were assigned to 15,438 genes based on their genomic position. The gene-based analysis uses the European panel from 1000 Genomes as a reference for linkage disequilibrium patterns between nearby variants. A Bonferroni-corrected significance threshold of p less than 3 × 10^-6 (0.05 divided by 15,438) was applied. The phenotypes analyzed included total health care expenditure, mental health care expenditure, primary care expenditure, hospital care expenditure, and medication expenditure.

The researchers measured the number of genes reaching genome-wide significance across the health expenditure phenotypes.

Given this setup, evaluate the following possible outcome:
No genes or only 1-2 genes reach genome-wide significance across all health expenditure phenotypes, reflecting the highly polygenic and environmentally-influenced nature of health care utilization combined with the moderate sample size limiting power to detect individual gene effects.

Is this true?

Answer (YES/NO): YES